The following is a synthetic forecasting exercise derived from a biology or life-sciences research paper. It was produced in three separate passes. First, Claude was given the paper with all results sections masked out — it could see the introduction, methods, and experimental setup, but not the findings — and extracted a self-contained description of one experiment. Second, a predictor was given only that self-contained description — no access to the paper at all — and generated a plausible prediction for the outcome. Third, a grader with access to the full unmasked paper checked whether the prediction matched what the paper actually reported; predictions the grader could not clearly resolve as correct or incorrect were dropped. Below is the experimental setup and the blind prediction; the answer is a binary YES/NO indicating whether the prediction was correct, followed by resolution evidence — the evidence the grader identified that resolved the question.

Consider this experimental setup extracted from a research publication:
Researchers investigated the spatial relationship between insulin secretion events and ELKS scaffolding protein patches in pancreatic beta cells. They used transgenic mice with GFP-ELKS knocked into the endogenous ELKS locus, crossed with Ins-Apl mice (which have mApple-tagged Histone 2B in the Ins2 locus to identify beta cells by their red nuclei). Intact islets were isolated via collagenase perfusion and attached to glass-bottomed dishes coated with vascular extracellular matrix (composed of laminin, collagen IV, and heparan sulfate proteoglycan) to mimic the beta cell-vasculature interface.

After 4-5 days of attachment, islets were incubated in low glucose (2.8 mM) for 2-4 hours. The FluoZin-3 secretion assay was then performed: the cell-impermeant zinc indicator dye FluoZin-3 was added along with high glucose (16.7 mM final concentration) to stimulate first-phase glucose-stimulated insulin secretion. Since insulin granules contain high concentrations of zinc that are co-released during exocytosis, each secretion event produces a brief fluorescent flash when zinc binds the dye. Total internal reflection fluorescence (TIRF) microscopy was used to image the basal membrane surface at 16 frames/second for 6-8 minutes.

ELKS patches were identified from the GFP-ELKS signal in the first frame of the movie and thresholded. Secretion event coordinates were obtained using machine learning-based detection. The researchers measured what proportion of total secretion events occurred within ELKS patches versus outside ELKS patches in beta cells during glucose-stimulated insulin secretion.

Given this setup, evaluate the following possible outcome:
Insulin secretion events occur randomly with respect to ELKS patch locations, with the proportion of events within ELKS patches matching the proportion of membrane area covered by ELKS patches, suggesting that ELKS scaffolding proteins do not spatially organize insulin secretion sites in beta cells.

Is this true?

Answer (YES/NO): NO